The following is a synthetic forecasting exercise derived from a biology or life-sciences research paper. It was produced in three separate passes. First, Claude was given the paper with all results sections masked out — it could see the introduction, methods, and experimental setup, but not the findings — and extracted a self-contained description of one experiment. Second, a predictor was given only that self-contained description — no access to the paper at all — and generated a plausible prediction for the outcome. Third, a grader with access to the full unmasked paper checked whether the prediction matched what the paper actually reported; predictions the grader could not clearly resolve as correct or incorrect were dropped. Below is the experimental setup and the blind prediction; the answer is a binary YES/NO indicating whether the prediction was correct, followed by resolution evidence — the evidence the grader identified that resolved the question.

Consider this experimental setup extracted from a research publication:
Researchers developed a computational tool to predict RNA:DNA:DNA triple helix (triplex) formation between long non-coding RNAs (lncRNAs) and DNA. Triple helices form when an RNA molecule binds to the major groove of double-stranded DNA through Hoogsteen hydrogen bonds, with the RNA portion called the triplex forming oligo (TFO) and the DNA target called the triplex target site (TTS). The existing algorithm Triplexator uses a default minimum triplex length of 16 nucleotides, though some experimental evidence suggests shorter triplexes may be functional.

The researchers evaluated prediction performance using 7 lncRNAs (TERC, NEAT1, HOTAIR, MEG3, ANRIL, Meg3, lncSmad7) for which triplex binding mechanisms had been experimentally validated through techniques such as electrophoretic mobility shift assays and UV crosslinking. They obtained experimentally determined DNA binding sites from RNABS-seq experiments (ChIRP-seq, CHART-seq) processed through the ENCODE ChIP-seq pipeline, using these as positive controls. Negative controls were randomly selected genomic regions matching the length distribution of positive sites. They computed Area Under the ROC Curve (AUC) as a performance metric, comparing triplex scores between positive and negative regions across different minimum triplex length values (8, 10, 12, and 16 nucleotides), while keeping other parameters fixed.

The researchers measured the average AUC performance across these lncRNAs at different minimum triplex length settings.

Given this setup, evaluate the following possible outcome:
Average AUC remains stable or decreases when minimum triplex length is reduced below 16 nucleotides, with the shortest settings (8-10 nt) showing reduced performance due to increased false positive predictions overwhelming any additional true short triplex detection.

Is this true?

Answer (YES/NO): NO